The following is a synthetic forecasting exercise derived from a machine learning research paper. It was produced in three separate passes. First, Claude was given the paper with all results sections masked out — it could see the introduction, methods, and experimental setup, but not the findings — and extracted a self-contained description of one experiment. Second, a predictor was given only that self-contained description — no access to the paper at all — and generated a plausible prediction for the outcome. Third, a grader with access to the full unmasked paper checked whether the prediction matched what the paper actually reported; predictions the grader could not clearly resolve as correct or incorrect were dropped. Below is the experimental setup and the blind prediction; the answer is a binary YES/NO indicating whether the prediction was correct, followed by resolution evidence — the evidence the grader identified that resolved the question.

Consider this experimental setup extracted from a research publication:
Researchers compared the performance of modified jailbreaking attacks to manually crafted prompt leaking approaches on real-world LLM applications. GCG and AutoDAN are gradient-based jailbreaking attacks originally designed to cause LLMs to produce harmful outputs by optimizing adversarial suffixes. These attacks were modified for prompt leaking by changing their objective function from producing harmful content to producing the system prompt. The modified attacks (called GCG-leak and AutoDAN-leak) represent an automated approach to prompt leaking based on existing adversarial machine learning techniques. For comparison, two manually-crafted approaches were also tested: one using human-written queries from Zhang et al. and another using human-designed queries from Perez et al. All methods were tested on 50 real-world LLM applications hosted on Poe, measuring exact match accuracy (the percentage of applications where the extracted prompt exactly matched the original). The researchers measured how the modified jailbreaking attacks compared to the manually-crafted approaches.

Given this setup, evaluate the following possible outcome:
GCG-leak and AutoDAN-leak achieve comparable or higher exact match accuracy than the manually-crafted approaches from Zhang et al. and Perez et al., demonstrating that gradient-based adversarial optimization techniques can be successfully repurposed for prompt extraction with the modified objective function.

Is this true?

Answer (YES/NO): NO